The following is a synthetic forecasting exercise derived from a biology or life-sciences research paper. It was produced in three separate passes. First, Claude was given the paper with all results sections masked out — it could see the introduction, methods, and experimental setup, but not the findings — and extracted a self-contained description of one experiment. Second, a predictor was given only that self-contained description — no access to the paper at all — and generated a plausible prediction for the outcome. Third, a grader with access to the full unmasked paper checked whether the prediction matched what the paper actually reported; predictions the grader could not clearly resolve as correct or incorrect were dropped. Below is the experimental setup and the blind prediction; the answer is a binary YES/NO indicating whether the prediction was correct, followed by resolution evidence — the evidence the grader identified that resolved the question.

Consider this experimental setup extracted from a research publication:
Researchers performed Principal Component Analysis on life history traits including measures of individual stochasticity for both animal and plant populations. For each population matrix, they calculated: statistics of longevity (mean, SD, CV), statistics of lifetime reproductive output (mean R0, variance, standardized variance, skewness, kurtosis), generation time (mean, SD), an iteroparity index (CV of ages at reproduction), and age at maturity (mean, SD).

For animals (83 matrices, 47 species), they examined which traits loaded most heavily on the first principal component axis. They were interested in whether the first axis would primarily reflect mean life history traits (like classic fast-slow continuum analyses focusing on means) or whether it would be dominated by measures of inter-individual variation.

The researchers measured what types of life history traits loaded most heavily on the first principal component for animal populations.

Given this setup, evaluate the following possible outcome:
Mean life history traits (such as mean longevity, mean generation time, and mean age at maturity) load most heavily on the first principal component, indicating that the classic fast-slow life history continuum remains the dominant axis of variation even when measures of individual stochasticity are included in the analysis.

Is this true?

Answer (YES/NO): NO